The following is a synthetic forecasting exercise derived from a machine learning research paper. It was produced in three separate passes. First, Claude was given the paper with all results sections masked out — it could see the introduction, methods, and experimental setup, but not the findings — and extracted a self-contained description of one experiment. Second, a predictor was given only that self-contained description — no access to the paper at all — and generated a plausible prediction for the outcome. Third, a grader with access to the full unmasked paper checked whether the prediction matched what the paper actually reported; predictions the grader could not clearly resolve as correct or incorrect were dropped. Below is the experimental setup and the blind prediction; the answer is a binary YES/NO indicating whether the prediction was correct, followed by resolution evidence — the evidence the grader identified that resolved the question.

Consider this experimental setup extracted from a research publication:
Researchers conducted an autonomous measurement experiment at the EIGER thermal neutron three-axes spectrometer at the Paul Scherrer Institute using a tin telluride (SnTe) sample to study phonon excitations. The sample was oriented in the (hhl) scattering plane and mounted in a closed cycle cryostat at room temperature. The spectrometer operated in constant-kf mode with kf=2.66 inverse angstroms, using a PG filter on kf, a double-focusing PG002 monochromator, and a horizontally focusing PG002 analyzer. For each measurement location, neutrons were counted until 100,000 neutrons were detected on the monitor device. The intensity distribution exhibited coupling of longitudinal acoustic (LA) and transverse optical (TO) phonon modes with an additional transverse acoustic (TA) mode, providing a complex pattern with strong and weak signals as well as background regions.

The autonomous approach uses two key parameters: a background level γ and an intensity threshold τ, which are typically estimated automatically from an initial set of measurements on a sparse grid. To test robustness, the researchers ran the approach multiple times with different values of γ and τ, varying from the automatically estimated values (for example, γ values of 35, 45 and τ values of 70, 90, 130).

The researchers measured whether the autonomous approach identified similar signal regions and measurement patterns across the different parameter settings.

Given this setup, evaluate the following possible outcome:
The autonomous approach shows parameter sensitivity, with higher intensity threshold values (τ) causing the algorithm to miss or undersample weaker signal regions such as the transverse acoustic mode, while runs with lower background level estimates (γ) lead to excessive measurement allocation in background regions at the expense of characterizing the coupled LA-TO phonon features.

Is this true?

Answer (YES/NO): NO